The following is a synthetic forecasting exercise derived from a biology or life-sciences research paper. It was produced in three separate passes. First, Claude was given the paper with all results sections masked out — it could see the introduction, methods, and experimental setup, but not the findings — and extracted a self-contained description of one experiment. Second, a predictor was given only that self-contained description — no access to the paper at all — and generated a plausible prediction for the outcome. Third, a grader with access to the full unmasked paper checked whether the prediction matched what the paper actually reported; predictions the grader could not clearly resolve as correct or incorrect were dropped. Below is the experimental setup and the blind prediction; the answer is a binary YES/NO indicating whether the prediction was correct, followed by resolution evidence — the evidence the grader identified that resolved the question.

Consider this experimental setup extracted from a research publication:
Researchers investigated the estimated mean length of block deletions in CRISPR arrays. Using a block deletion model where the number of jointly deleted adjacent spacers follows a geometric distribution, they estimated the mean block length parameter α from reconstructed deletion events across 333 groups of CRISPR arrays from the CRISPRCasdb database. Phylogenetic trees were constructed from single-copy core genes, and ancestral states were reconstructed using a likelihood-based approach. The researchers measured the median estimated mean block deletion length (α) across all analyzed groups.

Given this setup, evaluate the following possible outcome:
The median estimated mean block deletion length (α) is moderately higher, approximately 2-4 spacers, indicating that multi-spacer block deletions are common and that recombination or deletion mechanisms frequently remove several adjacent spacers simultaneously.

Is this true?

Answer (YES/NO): YES